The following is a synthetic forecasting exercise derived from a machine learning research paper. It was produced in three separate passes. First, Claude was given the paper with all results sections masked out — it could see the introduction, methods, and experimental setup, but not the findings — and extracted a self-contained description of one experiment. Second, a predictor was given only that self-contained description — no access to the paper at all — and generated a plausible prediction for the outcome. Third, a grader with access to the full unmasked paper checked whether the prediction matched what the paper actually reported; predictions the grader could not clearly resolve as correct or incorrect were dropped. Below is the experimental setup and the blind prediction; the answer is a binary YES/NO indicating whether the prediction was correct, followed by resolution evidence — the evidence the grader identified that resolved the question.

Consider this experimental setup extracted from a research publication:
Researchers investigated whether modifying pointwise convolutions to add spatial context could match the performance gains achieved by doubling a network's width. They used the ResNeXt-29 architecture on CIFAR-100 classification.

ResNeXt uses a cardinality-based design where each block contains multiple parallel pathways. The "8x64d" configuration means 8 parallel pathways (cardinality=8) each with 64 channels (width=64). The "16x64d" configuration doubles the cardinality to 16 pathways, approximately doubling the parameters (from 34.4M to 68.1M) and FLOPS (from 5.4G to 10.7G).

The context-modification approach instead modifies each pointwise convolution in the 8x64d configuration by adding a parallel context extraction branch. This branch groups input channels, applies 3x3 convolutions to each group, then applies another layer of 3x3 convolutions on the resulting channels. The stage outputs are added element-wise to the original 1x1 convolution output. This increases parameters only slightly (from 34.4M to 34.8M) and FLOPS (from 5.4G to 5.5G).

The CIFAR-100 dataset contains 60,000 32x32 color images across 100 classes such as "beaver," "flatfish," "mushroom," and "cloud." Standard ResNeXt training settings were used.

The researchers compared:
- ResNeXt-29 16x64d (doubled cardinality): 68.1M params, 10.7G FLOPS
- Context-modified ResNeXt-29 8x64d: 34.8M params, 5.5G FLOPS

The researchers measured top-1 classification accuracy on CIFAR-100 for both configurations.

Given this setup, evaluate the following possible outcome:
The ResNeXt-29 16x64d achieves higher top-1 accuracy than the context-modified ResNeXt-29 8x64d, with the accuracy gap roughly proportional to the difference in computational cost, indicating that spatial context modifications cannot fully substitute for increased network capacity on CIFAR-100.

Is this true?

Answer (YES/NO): NO